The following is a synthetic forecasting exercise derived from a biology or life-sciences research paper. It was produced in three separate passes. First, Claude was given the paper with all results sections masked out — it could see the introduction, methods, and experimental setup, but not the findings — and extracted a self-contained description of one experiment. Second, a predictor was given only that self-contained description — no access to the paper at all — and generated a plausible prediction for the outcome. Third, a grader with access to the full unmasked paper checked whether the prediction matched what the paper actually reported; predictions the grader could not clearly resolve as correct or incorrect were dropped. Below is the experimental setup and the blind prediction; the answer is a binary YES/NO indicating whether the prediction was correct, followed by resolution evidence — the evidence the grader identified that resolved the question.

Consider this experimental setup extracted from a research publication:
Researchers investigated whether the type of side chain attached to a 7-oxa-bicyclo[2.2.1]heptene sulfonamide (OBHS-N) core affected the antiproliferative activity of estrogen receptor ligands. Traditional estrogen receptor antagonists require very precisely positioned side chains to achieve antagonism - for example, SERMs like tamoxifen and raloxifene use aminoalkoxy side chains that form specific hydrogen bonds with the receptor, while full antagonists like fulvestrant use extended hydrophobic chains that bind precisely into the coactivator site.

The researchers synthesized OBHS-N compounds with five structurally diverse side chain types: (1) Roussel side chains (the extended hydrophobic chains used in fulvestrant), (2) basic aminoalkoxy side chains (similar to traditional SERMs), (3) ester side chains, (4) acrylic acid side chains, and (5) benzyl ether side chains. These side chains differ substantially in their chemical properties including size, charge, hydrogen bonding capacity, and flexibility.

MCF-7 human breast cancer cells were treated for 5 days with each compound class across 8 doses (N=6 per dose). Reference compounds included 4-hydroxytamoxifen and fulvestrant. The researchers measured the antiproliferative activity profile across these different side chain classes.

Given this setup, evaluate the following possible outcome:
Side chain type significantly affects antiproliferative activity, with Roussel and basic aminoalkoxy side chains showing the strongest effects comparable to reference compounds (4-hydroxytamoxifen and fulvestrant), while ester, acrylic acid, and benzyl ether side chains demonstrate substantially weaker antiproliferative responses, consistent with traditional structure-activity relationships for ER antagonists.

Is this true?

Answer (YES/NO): NO